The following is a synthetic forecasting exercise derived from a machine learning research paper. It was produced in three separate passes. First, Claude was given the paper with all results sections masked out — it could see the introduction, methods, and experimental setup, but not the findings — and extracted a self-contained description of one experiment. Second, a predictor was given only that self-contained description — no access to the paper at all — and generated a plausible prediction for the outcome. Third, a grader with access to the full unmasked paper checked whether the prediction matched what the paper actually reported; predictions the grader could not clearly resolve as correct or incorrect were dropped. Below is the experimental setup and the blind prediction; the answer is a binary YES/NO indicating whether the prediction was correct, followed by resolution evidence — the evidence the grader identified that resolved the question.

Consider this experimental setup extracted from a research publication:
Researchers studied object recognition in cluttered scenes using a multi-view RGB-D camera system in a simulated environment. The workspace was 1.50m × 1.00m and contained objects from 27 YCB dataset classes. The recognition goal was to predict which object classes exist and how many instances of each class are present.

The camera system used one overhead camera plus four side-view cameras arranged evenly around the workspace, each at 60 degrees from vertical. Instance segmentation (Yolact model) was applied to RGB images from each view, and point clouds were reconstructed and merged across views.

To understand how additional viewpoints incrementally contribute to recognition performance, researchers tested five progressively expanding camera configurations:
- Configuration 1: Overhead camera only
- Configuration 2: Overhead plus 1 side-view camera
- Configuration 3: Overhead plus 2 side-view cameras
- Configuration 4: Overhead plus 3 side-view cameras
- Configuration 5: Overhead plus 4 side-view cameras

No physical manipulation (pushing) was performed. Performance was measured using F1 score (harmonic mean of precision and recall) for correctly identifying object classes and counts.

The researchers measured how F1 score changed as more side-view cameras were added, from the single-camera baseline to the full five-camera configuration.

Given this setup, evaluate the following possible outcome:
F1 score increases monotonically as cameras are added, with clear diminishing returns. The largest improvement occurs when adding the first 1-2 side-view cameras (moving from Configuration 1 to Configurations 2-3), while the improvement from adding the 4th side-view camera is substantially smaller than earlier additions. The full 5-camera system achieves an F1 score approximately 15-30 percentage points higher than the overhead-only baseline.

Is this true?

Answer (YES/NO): NO